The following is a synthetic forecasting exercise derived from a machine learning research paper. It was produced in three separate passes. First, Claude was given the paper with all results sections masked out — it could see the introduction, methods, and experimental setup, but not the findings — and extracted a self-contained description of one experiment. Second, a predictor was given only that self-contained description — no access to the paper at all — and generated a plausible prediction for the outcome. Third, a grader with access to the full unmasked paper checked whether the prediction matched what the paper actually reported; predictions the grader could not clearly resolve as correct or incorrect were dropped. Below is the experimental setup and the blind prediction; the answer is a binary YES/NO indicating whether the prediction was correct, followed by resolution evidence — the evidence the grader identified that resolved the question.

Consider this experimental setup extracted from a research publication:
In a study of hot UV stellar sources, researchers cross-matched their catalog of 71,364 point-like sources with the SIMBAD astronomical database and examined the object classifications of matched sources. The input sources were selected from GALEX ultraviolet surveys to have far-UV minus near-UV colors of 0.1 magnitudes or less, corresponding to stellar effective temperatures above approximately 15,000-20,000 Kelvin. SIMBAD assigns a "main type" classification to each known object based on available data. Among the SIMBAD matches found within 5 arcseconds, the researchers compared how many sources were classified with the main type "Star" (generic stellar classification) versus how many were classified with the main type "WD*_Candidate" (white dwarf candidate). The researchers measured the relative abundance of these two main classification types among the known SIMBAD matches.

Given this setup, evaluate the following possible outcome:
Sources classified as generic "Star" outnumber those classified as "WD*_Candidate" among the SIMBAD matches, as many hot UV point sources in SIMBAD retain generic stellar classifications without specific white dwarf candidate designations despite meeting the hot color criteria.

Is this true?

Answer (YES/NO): NO